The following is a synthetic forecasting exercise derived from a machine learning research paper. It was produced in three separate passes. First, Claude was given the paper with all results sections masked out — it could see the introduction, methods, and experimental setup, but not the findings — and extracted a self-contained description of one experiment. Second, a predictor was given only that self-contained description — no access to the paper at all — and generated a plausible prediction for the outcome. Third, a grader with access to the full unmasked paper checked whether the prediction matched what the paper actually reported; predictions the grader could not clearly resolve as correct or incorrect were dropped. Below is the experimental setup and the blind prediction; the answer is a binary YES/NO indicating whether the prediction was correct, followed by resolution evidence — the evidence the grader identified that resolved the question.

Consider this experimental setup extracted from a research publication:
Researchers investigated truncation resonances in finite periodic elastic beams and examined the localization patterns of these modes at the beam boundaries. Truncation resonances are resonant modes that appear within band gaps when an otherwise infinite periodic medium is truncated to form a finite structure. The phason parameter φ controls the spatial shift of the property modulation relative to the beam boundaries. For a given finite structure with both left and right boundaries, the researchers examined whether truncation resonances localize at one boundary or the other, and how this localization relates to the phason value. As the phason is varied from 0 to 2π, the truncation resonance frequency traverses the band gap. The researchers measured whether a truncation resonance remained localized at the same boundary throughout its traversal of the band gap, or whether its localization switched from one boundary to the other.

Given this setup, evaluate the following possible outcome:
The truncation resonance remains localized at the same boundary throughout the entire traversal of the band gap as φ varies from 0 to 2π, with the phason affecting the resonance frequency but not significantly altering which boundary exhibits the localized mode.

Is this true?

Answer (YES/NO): NO